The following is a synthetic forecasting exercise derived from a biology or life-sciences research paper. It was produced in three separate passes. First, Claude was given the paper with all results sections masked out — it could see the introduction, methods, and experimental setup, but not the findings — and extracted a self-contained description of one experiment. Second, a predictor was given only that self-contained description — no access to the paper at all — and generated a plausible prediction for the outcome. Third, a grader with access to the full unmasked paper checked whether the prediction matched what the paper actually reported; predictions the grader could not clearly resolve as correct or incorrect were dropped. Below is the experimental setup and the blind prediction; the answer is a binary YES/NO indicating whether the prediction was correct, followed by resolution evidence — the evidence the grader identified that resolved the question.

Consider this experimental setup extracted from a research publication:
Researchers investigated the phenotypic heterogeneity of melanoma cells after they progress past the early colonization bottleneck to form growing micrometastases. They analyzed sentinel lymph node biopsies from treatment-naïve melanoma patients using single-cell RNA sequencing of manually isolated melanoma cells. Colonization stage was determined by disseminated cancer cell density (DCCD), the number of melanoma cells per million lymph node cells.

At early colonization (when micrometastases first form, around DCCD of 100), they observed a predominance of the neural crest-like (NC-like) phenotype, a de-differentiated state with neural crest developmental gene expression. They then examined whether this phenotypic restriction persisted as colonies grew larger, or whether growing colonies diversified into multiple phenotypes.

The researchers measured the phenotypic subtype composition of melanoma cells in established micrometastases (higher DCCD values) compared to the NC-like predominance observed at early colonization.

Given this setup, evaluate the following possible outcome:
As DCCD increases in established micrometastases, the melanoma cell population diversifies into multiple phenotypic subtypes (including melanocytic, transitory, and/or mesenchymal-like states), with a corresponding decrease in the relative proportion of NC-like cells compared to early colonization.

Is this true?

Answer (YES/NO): YES